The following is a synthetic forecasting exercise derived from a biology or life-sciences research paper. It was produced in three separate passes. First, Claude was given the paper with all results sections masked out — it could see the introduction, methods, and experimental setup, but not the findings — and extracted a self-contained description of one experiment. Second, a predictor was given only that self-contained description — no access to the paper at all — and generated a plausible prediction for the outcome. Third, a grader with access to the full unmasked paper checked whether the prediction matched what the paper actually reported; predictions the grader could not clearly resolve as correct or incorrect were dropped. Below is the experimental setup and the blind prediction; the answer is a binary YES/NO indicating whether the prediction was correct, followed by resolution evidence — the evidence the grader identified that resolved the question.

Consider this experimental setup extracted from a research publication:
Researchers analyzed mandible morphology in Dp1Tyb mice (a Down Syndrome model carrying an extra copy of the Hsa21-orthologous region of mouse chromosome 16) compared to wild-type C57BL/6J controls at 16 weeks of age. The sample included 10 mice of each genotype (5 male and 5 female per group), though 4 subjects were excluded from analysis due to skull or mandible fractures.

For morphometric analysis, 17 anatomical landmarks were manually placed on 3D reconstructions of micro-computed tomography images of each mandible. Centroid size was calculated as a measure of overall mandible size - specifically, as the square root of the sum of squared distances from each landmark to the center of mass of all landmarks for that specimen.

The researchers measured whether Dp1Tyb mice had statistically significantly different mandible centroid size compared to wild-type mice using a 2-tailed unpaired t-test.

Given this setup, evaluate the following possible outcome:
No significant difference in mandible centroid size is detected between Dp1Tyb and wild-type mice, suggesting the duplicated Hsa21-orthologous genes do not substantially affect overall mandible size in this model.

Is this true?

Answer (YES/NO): NO